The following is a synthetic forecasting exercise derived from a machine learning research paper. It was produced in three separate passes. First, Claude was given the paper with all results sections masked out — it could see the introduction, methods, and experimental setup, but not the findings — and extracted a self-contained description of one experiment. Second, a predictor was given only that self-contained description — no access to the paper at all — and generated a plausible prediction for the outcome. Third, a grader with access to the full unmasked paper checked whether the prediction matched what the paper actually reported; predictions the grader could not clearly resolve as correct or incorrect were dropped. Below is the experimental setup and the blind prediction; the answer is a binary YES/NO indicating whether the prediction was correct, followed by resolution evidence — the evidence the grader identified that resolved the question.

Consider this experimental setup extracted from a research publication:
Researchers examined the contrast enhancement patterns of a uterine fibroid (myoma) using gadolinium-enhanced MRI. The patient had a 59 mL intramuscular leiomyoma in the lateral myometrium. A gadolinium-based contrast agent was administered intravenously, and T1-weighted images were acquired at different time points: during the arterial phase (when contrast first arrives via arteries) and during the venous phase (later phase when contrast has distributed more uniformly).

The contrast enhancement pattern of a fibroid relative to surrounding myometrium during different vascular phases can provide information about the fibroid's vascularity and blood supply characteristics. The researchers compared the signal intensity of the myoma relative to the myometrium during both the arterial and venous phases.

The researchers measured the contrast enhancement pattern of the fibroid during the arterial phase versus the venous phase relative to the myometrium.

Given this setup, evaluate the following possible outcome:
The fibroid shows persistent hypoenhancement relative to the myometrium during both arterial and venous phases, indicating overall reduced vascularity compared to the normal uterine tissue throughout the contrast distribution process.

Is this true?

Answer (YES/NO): NO